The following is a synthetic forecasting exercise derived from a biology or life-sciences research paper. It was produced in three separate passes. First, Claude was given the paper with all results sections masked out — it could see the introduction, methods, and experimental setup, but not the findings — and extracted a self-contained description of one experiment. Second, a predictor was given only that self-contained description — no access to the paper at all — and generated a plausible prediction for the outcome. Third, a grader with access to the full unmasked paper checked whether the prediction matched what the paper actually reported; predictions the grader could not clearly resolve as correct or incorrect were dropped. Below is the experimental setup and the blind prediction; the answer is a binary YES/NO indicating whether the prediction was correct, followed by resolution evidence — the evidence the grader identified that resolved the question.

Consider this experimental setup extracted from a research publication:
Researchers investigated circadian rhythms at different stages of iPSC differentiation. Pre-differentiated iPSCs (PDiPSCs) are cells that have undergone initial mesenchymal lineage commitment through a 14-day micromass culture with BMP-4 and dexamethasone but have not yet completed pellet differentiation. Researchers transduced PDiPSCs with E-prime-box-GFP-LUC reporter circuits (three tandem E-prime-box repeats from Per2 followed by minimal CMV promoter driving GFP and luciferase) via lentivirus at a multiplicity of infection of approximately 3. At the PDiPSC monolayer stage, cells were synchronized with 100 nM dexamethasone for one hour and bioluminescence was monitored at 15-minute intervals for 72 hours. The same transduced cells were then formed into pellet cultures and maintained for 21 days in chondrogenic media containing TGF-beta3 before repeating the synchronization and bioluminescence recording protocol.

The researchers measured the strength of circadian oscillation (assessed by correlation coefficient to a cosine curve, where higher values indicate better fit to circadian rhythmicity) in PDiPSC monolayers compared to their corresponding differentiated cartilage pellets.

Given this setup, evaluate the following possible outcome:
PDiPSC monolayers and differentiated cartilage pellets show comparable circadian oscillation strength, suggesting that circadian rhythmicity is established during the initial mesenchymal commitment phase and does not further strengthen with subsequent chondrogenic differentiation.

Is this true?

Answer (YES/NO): NO